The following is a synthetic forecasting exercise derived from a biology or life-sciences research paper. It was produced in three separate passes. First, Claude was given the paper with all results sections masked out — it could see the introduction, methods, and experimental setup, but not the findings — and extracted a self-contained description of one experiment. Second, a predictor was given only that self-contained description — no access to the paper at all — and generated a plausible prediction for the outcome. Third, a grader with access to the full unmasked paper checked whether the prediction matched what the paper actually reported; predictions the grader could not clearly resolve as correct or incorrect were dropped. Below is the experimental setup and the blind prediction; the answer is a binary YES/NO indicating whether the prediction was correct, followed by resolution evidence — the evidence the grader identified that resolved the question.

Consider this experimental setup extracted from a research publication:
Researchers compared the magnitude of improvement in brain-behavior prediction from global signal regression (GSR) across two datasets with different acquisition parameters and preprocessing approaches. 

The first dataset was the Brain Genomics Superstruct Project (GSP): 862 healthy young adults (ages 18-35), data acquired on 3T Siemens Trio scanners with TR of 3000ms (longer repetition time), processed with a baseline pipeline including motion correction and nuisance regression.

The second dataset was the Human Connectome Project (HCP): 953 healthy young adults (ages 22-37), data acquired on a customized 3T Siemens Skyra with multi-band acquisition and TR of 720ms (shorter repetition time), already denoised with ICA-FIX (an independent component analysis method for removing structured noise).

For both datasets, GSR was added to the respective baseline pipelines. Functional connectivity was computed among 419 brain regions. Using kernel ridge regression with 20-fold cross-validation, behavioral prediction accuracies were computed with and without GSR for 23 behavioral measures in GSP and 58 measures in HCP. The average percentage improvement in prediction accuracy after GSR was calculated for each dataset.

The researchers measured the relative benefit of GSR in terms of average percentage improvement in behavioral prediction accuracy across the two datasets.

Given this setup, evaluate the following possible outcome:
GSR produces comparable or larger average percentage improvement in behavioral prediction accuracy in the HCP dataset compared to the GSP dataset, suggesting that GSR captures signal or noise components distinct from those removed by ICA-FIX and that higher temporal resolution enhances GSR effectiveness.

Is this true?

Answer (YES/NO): NO